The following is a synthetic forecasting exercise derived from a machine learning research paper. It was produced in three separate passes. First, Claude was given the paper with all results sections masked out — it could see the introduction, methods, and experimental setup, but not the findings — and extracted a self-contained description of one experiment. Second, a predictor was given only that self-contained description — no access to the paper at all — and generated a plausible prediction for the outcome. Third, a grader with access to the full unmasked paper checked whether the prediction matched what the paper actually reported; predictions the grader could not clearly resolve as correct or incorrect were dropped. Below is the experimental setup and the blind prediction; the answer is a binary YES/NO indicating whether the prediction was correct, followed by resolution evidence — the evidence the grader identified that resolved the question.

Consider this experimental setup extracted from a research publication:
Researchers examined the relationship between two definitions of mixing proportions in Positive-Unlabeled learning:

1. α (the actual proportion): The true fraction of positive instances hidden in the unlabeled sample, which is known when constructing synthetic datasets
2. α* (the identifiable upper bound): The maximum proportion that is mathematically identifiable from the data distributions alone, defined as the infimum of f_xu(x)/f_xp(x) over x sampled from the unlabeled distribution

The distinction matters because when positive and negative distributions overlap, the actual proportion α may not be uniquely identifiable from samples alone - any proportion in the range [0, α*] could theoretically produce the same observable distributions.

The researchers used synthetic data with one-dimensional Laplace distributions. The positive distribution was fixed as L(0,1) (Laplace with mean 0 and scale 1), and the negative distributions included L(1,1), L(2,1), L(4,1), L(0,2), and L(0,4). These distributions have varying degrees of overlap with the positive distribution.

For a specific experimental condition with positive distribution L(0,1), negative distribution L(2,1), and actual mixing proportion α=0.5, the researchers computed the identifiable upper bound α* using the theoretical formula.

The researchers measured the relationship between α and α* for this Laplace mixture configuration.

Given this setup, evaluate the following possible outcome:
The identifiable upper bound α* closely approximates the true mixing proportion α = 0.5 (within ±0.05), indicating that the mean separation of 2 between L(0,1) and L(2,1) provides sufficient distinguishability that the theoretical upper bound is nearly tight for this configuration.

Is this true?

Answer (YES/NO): NO